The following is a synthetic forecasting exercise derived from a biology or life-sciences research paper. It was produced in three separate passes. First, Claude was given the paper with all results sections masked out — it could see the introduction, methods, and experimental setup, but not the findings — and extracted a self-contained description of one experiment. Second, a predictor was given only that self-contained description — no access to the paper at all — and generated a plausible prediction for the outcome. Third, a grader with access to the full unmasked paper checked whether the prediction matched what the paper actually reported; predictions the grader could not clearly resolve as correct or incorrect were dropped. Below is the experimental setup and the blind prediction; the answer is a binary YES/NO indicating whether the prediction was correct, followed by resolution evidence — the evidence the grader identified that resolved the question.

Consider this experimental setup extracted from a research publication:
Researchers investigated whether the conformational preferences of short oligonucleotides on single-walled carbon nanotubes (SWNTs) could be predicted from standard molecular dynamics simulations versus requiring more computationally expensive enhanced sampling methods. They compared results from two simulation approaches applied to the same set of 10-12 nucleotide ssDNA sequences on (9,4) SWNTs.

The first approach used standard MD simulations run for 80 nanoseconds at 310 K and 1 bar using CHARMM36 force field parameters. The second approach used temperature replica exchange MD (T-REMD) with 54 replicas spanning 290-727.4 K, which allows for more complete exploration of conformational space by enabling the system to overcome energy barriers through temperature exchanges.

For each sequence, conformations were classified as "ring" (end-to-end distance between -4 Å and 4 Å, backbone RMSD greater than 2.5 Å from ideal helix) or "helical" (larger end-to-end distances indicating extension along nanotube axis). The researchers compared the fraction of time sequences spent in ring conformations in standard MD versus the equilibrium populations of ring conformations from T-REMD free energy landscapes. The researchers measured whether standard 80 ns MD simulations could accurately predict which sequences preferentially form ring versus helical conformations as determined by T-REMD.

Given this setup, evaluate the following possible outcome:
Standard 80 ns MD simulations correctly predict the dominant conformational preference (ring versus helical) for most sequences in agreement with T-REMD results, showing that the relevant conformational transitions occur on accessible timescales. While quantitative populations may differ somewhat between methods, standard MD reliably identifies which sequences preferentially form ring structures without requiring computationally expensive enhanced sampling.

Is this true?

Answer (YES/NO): NO